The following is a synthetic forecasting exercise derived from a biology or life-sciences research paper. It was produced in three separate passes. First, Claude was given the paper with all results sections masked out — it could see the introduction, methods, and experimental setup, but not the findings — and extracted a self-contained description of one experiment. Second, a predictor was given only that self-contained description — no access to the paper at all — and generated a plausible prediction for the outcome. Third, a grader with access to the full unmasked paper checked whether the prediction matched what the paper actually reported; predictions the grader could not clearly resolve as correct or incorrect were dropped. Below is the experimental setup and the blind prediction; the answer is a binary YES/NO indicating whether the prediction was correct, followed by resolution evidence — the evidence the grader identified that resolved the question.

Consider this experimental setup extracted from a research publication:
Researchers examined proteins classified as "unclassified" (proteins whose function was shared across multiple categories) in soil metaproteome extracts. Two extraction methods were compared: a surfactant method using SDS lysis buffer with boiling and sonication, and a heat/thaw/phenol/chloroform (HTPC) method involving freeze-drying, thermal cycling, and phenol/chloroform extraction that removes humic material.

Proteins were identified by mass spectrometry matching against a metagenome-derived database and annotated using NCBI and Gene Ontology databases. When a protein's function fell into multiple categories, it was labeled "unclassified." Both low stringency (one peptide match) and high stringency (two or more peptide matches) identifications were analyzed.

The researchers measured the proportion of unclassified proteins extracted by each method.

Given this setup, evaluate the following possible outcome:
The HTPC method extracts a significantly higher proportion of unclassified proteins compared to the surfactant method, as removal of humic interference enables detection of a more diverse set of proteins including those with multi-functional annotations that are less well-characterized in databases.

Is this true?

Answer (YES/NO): YES